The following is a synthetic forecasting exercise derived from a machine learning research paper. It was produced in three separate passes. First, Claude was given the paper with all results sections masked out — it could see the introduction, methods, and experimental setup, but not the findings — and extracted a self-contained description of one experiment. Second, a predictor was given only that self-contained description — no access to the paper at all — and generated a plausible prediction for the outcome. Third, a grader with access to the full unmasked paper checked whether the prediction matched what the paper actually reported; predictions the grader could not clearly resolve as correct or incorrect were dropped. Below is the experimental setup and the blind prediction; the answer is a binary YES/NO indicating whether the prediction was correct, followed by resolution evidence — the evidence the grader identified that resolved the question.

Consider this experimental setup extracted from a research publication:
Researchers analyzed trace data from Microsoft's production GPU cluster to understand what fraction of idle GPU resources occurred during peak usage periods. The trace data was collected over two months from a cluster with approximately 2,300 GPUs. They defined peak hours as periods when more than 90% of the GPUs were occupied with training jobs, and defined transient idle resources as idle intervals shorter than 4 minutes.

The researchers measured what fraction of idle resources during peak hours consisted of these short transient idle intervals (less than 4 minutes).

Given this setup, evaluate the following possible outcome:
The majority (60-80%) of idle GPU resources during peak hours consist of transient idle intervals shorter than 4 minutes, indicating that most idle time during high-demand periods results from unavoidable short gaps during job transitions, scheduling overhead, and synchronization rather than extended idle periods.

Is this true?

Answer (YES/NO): NO